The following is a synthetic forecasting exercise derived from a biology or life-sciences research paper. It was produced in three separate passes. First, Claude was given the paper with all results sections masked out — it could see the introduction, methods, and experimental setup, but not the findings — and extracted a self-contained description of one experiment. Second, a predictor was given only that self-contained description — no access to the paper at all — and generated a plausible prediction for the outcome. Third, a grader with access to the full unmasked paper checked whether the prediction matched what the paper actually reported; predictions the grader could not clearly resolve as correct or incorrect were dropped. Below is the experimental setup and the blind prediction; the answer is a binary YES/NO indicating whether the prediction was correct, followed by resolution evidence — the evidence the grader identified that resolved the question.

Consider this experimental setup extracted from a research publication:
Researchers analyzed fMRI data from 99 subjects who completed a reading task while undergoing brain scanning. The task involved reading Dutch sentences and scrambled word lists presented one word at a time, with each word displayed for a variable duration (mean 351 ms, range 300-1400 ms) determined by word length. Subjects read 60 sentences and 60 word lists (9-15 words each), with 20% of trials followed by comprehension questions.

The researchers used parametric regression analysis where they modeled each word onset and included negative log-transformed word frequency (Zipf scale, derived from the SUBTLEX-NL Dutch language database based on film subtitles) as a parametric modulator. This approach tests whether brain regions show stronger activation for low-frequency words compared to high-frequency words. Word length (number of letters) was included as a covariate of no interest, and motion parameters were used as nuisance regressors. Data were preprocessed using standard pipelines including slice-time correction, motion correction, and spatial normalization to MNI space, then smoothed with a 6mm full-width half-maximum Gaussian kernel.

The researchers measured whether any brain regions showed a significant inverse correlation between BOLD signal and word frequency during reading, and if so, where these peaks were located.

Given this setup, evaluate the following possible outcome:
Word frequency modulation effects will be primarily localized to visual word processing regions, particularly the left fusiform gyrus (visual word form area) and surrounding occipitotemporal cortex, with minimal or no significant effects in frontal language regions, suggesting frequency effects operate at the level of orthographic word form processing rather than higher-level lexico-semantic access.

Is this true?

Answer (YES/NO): NO